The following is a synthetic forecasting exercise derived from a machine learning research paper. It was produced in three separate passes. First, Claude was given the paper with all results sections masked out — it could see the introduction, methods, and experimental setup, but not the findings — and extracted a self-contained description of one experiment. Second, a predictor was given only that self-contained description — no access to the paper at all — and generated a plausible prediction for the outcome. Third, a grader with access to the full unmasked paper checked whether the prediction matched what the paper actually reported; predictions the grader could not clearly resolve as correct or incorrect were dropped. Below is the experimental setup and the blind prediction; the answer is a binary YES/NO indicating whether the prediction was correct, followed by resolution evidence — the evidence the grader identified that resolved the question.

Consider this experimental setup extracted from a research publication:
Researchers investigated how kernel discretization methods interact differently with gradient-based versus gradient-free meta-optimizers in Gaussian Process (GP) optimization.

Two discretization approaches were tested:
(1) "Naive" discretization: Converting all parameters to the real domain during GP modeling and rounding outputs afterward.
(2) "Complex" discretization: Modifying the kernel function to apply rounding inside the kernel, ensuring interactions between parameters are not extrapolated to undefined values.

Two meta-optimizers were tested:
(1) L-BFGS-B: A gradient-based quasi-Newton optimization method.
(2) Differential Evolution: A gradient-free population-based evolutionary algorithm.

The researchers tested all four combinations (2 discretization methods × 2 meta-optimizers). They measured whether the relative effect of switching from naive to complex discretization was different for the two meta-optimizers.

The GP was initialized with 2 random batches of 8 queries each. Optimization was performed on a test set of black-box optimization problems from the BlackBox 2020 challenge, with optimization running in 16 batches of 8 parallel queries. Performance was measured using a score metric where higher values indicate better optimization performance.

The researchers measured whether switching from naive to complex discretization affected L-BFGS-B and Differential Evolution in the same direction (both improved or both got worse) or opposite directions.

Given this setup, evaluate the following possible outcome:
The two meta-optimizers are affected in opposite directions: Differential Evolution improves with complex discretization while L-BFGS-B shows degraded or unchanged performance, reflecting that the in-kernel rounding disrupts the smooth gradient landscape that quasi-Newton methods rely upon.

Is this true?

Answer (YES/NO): YES